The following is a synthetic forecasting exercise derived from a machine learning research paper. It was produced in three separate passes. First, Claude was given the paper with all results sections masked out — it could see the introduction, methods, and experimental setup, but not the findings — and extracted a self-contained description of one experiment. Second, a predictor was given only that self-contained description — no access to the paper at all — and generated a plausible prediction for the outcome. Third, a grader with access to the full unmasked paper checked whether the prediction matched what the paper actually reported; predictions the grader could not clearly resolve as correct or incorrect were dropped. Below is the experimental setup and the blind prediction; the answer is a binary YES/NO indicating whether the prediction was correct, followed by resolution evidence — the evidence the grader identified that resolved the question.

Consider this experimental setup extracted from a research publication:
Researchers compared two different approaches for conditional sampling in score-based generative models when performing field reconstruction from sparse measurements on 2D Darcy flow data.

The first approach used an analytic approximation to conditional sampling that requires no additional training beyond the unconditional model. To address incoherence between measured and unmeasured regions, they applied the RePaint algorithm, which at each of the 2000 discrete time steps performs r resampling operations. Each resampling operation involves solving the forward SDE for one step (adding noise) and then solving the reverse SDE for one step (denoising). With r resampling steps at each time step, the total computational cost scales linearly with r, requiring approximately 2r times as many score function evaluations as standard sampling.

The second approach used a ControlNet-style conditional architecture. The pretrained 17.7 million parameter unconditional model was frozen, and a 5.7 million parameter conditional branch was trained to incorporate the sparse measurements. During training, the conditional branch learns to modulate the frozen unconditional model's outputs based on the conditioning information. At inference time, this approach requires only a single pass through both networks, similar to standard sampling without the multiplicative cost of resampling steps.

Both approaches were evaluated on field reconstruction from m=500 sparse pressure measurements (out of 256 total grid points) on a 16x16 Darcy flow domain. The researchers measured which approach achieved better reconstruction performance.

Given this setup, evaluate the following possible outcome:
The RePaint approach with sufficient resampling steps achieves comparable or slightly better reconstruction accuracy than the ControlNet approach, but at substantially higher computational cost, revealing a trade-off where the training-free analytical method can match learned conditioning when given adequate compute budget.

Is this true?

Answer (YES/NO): NO